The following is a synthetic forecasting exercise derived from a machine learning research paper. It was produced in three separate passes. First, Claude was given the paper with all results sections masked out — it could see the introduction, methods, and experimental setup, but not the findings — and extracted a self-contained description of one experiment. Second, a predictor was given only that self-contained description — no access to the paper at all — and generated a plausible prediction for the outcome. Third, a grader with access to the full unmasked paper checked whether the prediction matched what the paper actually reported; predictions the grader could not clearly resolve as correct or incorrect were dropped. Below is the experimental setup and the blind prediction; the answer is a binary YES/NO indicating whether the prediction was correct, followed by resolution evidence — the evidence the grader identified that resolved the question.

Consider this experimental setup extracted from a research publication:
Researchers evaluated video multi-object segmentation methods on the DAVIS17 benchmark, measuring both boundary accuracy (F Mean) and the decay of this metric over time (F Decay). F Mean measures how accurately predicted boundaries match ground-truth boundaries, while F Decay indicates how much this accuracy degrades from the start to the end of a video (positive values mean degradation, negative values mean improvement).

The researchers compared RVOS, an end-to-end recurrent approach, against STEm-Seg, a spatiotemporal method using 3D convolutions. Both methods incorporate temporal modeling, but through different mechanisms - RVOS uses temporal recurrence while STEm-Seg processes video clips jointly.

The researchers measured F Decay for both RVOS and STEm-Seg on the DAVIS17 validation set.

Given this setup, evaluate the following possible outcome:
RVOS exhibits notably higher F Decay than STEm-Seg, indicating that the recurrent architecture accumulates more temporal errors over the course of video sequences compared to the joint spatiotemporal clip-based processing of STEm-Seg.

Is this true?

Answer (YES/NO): YES